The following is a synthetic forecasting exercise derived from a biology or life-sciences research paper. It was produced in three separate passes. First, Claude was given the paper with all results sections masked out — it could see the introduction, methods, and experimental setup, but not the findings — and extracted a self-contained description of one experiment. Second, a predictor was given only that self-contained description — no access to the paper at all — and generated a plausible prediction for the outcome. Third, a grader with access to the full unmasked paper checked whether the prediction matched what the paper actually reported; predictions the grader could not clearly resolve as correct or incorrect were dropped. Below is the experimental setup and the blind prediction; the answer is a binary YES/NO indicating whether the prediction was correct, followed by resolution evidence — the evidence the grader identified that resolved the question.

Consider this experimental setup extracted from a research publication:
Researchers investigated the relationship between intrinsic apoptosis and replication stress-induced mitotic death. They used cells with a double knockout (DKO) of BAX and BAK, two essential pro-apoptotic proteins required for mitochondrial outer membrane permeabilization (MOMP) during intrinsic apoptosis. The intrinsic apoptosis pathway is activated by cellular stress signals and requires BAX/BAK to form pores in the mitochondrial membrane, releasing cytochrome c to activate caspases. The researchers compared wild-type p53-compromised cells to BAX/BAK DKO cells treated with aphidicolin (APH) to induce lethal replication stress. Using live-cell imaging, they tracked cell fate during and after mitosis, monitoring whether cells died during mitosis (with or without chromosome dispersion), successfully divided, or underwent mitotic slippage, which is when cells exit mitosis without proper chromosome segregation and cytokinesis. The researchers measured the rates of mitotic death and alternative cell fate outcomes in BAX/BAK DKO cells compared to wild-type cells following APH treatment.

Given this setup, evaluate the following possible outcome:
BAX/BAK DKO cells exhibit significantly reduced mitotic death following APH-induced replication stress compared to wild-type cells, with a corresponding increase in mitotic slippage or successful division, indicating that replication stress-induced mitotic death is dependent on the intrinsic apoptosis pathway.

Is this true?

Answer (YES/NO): YES